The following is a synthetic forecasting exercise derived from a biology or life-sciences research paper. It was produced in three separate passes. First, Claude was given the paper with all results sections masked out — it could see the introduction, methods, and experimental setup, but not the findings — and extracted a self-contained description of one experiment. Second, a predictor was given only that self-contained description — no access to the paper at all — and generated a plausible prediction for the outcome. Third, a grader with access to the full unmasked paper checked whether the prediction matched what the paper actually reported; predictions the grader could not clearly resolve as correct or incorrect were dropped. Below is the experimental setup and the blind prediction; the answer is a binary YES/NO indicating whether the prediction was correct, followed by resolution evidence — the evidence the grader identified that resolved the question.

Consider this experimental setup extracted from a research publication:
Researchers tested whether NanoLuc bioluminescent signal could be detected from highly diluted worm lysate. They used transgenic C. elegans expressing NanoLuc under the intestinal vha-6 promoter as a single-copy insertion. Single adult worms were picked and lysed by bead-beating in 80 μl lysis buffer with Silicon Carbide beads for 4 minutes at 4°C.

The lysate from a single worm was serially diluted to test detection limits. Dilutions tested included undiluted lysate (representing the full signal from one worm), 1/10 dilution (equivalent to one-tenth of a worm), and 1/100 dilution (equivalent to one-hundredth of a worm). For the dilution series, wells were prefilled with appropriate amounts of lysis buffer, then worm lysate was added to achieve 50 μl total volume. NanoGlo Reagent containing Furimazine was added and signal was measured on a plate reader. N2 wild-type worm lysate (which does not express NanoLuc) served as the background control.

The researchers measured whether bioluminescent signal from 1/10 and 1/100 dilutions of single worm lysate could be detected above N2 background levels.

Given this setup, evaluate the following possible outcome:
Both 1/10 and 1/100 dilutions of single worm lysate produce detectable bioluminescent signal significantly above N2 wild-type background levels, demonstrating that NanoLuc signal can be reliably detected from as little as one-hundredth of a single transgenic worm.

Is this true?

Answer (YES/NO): YES